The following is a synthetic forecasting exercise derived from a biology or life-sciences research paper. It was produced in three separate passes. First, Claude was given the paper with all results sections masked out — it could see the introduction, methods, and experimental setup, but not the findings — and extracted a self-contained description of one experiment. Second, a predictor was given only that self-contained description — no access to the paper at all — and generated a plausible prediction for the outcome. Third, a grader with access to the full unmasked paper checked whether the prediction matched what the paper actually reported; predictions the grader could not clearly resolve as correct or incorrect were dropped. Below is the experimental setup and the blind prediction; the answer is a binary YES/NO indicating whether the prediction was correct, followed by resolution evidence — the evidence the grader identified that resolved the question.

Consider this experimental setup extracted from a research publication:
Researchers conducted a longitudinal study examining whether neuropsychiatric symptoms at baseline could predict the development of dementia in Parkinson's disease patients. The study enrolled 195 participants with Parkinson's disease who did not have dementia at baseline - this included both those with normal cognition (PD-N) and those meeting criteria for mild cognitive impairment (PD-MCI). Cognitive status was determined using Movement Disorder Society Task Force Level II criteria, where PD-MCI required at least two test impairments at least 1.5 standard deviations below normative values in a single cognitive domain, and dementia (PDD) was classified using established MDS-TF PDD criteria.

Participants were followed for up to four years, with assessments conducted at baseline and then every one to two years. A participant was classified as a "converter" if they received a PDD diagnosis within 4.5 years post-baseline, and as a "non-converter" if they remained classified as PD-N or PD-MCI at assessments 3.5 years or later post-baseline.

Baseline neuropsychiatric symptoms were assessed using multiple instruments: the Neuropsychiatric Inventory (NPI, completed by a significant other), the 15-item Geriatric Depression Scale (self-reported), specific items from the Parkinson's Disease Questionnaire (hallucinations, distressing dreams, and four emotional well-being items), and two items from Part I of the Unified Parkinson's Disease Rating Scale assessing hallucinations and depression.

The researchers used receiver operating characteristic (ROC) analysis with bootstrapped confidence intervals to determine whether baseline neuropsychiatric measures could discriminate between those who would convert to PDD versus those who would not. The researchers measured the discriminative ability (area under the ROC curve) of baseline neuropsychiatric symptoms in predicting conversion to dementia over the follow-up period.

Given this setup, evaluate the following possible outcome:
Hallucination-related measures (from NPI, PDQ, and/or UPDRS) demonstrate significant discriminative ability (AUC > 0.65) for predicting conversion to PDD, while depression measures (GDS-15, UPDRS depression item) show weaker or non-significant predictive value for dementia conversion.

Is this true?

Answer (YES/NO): NO